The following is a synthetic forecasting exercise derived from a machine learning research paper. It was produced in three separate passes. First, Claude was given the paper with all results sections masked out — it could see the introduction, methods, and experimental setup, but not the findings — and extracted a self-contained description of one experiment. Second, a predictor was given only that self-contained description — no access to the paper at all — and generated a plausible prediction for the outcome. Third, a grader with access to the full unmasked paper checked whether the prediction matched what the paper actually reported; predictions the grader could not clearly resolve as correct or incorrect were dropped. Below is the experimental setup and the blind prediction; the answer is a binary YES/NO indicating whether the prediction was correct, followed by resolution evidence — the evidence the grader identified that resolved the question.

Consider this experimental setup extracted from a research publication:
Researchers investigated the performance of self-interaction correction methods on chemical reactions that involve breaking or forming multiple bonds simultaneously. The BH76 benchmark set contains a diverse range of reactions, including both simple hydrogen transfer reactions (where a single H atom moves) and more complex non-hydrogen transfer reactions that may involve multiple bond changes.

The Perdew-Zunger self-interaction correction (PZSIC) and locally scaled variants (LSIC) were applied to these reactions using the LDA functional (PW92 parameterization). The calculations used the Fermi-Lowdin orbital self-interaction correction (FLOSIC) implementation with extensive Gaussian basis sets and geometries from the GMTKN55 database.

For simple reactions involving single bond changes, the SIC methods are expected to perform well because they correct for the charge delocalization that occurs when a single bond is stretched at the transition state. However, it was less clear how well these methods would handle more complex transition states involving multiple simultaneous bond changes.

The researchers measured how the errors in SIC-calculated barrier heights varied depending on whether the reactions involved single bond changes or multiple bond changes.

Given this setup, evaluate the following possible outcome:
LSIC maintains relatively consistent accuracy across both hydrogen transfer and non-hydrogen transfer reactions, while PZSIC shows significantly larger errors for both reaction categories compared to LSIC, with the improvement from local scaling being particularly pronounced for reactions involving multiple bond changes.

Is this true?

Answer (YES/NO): NO